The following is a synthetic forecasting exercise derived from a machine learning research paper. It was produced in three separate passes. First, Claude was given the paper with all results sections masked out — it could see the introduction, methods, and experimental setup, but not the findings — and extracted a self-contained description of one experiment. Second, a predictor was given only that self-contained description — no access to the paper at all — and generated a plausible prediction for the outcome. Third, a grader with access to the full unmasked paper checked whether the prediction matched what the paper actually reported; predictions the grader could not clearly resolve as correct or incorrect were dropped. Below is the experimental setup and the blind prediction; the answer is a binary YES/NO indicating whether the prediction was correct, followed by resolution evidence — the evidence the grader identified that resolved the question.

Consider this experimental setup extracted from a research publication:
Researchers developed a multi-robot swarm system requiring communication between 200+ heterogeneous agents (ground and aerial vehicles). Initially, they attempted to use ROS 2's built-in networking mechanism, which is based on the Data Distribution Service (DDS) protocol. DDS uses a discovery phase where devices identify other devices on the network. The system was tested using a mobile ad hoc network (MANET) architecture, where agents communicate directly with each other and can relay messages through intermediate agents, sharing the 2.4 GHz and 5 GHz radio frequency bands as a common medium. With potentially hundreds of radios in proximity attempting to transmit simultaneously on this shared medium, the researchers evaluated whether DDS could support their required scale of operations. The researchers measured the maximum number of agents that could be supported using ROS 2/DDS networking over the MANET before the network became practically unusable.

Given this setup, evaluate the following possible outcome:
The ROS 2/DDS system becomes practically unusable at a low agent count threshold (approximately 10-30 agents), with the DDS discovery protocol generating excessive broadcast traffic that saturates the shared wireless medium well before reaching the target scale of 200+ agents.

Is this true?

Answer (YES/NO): NO